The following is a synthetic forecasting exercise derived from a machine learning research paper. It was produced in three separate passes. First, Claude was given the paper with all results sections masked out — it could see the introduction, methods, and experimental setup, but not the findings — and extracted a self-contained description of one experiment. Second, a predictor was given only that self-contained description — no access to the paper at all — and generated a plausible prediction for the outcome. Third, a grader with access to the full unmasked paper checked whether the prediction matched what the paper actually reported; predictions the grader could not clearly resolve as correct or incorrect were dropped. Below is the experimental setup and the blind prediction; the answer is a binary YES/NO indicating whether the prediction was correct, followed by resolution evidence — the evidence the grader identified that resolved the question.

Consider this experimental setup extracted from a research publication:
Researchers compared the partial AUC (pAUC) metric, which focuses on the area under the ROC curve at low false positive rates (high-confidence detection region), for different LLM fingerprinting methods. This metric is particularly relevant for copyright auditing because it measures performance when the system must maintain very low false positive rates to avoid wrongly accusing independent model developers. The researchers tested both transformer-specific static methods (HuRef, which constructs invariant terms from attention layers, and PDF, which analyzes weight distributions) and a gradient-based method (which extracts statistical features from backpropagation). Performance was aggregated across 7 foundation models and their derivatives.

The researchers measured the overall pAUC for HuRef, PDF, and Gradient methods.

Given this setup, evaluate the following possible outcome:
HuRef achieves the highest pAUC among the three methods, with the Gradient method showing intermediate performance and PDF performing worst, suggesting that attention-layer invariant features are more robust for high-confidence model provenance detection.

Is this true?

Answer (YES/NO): NO